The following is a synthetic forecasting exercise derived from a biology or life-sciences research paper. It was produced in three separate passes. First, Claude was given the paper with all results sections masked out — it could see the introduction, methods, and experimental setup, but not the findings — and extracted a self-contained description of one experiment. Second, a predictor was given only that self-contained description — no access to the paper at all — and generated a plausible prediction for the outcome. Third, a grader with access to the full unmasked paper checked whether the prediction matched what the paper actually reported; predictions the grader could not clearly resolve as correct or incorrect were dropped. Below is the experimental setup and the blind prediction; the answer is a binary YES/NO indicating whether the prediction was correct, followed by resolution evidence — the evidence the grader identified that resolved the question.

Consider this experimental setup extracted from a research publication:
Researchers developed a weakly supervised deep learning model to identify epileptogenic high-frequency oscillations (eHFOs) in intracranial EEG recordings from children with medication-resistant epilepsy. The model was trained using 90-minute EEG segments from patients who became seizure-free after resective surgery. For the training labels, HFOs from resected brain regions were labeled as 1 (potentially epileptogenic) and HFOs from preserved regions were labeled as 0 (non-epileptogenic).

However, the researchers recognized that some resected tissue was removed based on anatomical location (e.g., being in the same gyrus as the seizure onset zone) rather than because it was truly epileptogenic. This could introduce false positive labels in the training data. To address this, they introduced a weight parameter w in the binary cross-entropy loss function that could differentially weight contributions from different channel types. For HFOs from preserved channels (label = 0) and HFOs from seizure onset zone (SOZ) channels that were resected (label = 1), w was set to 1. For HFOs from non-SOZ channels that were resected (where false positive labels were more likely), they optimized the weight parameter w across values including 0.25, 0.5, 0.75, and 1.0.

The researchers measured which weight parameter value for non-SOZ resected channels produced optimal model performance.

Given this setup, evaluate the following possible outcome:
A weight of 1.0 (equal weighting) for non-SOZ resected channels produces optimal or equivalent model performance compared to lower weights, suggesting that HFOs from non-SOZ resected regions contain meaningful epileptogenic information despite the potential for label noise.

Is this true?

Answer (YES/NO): NO